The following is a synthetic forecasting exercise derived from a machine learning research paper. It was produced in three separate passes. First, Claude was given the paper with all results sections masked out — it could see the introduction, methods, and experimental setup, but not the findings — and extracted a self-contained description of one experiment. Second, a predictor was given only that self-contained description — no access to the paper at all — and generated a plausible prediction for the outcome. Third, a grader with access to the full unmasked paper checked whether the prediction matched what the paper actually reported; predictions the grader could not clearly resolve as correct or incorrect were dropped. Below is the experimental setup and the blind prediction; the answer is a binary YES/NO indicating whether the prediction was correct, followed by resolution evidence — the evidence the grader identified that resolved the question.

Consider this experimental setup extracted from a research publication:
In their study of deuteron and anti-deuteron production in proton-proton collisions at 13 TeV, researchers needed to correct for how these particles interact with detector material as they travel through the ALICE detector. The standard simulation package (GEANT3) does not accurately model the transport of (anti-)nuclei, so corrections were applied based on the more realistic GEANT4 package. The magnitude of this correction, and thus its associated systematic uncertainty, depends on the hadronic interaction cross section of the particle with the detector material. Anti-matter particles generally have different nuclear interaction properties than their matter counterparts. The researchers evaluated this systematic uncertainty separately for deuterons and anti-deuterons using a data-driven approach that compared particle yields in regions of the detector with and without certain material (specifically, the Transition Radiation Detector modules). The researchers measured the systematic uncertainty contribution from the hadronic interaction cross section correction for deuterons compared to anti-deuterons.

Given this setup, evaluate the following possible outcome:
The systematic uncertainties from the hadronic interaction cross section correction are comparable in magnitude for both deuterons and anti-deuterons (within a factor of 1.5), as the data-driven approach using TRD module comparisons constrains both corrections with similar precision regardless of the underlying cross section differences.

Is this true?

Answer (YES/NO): NO